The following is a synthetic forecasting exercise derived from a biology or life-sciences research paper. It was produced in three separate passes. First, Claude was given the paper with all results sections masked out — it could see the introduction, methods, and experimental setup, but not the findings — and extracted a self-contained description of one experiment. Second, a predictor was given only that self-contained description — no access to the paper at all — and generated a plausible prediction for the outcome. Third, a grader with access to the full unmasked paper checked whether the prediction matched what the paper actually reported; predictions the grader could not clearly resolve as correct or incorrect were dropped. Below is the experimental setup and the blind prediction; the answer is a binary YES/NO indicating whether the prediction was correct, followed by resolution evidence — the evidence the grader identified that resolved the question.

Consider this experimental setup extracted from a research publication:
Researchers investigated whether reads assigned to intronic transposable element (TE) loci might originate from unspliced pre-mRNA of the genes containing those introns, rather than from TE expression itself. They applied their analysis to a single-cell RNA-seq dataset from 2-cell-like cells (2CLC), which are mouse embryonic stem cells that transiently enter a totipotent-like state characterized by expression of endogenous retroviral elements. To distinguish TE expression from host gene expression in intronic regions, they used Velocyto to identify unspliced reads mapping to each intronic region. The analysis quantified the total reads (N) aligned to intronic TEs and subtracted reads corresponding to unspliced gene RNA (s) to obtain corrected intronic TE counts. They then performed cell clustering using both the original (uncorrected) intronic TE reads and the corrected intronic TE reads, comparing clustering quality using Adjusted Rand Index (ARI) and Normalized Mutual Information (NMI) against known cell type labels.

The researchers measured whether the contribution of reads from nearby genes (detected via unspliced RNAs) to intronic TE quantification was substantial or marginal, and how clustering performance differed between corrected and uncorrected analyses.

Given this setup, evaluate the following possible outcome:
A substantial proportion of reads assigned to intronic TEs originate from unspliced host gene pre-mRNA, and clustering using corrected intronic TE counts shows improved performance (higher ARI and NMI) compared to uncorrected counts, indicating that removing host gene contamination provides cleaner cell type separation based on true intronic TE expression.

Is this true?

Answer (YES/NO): NO